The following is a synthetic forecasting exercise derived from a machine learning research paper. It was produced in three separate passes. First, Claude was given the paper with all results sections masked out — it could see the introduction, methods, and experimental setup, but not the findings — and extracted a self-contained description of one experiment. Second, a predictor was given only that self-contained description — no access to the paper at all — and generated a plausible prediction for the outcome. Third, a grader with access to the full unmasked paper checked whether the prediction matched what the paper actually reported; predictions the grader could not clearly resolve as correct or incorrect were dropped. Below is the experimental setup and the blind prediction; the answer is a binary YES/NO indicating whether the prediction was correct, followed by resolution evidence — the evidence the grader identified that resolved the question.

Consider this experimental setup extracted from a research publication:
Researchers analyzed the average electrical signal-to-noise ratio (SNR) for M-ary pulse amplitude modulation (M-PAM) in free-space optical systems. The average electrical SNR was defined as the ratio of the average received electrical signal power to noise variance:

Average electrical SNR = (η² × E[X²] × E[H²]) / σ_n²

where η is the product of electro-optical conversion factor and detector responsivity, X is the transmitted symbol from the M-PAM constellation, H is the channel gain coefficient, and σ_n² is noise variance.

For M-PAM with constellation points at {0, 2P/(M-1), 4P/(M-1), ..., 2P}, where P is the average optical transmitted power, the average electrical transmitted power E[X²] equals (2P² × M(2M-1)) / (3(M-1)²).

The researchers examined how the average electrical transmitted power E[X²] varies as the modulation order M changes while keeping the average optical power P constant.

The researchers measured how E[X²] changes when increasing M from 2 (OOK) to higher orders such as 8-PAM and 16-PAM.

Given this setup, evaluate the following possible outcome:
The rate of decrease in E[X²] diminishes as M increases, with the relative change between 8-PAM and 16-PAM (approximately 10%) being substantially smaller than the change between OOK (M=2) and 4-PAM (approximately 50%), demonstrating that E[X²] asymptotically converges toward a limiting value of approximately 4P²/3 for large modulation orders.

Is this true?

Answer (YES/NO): NO